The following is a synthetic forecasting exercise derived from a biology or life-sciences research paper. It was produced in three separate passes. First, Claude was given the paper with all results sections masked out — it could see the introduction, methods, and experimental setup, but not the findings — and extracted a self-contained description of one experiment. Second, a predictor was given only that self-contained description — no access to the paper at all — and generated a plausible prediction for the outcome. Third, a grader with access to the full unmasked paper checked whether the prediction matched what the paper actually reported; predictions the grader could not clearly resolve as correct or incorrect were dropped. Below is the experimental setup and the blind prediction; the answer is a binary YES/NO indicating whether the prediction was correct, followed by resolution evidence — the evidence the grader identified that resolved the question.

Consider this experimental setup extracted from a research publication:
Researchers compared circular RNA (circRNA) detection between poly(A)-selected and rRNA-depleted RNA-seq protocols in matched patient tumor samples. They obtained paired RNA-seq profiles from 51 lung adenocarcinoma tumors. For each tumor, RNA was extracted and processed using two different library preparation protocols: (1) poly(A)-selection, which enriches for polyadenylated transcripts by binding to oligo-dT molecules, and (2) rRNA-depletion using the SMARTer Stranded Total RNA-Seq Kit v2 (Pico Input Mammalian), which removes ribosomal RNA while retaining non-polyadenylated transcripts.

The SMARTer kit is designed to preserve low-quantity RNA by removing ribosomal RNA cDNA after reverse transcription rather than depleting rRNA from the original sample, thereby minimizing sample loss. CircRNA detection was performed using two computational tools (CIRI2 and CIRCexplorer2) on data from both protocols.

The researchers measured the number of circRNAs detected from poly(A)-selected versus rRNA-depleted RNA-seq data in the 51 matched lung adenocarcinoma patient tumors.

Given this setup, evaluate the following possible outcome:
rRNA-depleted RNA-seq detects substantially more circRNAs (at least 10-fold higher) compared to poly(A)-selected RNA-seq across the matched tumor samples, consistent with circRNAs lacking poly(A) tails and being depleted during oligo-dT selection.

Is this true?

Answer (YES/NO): NO